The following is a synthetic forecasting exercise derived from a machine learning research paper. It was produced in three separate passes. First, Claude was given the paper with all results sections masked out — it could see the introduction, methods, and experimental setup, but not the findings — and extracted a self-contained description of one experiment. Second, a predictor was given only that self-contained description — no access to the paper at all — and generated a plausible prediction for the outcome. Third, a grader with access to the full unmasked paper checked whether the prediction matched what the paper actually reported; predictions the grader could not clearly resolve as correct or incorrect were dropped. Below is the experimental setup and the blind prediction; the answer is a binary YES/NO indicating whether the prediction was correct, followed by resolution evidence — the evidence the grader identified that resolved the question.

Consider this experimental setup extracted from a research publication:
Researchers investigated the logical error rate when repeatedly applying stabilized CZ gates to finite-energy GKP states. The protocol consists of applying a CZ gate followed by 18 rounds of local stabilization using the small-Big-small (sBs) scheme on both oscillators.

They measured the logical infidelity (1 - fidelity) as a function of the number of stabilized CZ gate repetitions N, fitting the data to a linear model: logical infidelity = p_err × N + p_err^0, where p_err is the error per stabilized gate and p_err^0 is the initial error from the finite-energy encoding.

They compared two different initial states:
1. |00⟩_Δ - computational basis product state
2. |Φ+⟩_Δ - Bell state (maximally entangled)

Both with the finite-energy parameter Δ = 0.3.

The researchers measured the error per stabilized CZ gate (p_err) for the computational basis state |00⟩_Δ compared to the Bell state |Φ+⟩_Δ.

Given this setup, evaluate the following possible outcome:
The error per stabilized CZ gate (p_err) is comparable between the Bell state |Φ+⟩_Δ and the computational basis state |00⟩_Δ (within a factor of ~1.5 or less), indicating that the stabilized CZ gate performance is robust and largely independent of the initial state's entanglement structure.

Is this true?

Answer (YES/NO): NO